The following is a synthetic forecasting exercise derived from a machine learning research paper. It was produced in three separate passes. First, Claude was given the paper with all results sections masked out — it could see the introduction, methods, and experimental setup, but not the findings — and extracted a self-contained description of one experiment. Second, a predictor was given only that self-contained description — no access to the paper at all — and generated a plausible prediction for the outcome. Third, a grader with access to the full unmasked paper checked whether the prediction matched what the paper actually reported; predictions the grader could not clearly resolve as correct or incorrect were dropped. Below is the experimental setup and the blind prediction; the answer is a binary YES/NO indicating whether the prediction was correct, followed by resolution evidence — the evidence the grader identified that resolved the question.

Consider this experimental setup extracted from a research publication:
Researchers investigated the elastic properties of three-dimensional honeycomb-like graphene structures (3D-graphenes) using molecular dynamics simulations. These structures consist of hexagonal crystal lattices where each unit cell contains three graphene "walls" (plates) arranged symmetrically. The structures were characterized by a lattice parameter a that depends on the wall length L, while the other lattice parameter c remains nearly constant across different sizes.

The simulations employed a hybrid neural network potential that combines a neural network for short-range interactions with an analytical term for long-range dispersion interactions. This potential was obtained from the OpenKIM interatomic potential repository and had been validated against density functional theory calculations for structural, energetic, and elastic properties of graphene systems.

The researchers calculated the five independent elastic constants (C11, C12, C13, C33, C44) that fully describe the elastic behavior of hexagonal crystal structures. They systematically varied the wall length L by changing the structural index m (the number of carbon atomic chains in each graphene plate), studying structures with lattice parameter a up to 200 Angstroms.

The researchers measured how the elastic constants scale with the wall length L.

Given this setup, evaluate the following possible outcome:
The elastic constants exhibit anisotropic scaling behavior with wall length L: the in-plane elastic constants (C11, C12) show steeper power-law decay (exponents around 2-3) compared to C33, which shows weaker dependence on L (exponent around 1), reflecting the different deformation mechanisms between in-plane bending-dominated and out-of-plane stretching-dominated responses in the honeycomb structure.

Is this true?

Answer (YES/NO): NO